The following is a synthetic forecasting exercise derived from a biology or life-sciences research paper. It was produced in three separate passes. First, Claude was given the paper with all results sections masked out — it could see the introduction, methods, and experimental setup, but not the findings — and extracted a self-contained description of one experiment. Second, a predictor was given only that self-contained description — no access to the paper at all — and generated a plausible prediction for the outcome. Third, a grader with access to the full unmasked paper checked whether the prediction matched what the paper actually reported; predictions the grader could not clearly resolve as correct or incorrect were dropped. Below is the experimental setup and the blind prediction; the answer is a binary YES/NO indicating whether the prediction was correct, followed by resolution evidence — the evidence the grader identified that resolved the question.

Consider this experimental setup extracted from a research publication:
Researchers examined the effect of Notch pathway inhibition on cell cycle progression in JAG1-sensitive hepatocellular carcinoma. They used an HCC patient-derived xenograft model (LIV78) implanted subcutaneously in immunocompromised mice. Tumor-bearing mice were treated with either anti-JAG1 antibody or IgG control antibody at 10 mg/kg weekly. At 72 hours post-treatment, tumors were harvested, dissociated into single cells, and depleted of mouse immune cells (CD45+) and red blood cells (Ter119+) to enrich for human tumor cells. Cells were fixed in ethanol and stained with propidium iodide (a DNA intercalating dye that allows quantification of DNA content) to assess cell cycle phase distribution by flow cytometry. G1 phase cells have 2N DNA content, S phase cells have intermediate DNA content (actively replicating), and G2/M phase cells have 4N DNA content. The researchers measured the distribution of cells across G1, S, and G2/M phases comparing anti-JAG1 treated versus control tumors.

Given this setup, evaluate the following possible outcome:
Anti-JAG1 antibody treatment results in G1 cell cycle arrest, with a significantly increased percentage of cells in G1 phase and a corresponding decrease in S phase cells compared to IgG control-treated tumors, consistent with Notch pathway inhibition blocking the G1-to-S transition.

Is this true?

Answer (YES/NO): YES